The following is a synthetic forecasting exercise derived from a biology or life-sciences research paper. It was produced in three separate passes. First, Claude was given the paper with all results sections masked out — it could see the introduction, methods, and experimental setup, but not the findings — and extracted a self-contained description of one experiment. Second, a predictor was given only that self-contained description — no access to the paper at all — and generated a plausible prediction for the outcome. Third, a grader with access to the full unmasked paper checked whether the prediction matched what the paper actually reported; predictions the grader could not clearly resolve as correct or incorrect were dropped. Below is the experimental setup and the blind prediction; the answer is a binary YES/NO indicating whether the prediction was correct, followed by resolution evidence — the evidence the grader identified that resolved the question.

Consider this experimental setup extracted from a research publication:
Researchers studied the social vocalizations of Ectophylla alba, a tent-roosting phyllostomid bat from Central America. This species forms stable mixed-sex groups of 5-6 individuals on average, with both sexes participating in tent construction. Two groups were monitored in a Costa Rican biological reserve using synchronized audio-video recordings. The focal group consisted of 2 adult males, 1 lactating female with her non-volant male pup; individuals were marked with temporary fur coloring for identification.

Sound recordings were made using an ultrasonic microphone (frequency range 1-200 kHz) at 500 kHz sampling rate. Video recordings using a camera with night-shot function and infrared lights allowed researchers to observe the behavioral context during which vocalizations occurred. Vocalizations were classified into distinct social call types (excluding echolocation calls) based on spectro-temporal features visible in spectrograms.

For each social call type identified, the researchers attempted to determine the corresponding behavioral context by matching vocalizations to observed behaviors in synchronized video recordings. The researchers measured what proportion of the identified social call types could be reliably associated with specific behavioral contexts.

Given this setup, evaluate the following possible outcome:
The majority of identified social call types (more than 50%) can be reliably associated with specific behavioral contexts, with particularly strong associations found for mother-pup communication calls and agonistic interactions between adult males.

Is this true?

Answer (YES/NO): NO